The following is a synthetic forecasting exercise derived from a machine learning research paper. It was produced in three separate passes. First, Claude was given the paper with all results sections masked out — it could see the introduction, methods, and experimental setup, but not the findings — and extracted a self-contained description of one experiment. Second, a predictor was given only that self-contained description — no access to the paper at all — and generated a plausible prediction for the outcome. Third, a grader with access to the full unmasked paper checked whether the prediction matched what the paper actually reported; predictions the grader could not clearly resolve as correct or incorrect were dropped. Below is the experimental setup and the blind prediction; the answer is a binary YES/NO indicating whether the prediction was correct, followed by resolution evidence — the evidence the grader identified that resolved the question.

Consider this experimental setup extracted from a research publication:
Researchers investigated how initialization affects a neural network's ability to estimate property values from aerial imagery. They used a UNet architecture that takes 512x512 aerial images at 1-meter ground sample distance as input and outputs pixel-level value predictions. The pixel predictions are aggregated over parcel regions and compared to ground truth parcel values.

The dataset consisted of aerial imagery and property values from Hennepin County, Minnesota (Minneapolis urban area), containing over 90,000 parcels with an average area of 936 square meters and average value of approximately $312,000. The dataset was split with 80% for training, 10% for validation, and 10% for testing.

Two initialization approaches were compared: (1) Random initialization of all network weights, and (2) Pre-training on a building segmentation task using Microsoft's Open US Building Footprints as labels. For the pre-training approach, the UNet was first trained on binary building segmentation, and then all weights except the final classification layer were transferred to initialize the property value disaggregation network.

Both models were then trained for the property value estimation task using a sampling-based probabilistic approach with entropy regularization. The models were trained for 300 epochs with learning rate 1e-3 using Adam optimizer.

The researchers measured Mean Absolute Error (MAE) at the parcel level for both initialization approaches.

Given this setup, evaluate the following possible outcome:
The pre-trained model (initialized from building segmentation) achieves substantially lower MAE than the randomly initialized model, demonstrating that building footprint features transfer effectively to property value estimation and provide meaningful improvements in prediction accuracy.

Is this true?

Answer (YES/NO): YES